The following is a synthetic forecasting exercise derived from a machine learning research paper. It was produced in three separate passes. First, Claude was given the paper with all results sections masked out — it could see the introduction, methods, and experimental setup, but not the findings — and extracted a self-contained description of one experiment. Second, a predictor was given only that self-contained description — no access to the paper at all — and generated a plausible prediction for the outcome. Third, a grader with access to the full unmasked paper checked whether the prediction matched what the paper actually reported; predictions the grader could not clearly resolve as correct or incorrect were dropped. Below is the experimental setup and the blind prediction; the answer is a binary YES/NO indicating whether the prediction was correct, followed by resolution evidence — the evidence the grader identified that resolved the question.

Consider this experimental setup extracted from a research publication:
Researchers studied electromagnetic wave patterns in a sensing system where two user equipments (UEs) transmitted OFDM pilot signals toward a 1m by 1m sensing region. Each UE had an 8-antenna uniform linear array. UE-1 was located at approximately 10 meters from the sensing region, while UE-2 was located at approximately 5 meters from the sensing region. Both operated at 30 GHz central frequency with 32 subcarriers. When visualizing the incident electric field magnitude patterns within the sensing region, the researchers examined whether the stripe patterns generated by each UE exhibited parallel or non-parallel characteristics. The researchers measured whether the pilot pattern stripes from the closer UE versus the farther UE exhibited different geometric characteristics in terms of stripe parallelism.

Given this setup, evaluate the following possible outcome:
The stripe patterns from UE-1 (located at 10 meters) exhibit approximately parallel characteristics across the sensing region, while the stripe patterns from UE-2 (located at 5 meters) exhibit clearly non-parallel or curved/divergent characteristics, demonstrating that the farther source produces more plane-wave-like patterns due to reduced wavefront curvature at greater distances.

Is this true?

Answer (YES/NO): YES